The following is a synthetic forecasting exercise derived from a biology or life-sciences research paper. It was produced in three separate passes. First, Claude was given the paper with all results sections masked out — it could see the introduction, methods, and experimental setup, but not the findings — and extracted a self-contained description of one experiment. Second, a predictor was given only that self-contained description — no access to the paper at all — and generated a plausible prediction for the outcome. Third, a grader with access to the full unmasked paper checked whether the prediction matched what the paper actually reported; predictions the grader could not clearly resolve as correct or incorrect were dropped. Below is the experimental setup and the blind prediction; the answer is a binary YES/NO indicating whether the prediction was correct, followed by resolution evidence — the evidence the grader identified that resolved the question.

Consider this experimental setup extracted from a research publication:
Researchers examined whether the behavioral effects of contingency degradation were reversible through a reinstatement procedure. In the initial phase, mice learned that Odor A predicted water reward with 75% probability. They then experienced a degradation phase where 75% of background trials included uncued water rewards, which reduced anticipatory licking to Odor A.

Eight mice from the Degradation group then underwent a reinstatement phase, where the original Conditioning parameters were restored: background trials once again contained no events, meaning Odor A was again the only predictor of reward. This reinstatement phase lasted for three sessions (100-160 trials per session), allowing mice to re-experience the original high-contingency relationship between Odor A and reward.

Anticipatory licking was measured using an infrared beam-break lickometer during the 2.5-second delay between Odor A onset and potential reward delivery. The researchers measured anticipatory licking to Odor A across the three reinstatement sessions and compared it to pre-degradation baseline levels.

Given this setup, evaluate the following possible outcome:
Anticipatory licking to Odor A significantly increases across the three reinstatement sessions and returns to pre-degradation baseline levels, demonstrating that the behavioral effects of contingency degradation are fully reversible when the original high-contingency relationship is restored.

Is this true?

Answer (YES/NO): NO